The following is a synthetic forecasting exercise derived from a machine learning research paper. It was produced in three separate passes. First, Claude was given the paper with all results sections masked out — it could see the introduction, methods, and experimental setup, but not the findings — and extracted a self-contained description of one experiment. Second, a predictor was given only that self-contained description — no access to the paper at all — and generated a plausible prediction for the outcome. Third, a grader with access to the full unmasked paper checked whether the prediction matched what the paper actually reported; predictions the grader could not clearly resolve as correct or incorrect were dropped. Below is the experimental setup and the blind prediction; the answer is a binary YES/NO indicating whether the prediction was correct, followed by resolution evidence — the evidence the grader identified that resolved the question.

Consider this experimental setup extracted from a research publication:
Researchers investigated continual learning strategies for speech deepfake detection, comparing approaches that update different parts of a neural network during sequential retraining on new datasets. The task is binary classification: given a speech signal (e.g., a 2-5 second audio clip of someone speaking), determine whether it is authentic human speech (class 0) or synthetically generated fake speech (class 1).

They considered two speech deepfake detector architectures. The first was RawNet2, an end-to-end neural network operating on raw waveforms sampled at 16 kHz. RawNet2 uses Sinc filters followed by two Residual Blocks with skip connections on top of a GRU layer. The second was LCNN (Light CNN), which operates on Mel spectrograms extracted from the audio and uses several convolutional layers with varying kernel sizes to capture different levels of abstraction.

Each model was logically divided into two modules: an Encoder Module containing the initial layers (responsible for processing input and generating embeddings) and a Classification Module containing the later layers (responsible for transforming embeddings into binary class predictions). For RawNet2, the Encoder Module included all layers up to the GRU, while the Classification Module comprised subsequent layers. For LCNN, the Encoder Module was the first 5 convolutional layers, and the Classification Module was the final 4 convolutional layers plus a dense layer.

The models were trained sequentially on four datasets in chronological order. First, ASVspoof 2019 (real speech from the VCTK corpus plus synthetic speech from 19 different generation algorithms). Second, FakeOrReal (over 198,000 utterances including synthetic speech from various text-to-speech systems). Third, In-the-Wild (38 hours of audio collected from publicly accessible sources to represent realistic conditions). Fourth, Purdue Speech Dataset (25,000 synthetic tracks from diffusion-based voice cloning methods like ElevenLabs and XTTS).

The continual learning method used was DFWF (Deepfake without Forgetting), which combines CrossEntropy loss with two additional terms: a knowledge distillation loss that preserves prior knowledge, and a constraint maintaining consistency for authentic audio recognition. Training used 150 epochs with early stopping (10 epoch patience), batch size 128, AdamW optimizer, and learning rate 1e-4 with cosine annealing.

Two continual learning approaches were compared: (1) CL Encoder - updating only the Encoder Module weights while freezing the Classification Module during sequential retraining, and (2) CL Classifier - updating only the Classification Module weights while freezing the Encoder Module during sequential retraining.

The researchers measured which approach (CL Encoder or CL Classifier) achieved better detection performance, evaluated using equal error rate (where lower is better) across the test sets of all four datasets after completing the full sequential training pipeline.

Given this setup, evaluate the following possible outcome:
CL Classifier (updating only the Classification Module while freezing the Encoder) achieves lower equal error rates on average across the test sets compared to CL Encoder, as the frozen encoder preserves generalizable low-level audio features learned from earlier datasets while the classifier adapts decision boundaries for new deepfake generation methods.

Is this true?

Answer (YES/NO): NO